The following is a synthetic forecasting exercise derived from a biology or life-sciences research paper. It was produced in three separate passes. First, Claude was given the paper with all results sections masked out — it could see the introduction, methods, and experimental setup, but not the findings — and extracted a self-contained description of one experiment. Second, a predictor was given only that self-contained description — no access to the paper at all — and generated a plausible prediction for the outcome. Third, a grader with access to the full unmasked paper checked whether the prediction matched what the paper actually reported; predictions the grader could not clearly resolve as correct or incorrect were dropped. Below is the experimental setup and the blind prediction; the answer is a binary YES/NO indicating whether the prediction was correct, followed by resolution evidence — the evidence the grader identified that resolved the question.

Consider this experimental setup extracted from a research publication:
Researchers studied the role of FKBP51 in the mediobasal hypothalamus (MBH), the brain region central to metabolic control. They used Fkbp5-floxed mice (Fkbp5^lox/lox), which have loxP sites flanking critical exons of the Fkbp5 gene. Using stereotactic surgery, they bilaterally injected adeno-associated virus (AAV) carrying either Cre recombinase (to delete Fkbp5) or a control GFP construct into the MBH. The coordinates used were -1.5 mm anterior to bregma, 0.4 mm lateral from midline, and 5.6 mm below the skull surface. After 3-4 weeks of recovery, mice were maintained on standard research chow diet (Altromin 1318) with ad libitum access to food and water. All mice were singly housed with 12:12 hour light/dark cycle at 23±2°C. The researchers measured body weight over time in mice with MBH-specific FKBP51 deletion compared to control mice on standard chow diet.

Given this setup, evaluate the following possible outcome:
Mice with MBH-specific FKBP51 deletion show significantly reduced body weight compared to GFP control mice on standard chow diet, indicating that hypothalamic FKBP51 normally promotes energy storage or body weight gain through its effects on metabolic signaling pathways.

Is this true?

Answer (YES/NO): NO